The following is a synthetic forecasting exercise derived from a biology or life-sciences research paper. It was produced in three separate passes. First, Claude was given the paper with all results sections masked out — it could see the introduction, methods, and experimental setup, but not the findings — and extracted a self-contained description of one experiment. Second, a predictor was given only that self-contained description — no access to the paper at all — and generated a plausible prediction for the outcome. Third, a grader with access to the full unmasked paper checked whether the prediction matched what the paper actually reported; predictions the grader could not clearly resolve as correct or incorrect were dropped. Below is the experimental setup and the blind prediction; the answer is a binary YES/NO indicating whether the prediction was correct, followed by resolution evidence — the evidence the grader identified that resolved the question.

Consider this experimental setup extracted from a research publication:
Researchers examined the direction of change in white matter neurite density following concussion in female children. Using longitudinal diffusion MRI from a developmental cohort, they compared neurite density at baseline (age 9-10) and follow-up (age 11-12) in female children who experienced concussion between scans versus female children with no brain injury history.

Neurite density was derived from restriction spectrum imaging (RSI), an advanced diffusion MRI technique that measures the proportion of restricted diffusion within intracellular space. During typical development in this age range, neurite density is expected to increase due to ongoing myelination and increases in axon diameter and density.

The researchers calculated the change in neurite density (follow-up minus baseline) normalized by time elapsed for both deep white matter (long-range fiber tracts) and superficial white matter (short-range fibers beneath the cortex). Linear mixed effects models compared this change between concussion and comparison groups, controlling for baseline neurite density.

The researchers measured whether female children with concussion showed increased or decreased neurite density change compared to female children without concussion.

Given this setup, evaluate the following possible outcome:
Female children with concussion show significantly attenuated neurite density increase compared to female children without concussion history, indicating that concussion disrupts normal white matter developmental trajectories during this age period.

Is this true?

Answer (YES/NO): YES